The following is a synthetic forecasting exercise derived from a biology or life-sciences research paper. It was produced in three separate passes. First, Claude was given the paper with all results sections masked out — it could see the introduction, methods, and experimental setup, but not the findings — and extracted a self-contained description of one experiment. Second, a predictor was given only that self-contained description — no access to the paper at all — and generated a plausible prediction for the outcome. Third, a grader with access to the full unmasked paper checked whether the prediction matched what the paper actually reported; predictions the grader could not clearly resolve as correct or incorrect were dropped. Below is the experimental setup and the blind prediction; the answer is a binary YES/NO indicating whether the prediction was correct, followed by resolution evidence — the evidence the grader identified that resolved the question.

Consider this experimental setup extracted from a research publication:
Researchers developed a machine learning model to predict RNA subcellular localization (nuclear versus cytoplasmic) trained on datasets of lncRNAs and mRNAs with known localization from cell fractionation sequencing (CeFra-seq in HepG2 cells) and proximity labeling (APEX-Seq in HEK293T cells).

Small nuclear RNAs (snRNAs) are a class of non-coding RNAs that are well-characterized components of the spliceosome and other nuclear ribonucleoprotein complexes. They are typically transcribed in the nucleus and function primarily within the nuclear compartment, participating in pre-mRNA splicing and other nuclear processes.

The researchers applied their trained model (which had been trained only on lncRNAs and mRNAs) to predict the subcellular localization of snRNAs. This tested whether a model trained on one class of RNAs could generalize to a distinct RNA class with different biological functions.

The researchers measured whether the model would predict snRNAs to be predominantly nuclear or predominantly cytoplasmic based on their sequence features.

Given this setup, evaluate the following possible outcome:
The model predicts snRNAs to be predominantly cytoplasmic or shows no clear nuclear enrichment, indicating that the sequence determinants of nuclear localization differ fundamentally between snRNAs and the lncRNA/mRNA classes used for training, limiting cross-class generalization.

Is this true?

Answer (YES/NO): NO